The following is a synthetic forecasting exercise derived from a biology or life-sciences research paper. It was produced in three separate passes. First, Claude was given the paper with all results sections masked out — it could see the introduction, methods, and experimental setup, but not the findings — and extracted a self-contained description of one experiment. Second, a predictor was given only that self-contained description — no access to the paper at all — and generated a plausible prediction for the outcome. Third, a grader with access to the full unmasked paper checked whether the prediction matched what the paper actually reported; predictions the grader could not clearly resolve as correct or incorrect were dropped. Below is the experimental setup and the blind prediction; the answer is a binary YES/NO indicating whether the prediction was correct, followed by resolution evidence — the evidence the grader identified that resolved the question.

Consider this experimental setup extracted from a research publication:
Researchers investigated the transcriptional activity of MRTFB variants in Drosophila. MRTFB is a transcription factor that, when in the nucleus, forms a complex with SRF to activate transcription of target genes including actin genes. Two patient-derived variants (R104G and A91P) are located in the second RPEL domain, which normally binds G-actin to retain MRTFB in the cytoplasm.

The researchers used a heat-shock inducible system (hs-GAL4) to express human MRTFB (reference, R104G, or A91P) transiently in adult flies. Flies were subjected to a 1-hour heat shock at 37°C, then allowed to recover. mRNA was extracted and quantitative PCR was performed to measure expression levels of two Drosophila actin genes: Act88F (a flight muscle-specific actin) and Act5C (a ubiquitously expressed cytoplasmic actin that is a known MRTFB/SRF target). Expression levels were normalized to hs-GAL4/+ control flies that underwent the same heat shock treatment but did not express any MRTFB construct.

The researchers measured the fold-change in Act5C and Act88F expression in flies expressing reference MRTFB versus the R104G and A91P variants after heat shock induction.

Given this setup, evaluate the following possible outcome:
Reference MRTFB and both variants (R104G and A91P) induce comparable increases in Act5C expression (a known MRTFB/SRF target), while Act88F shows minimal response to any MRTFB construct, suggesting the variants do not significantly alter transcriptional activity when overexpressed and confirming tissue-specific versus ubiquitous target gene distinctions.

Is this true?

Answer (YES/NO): NO